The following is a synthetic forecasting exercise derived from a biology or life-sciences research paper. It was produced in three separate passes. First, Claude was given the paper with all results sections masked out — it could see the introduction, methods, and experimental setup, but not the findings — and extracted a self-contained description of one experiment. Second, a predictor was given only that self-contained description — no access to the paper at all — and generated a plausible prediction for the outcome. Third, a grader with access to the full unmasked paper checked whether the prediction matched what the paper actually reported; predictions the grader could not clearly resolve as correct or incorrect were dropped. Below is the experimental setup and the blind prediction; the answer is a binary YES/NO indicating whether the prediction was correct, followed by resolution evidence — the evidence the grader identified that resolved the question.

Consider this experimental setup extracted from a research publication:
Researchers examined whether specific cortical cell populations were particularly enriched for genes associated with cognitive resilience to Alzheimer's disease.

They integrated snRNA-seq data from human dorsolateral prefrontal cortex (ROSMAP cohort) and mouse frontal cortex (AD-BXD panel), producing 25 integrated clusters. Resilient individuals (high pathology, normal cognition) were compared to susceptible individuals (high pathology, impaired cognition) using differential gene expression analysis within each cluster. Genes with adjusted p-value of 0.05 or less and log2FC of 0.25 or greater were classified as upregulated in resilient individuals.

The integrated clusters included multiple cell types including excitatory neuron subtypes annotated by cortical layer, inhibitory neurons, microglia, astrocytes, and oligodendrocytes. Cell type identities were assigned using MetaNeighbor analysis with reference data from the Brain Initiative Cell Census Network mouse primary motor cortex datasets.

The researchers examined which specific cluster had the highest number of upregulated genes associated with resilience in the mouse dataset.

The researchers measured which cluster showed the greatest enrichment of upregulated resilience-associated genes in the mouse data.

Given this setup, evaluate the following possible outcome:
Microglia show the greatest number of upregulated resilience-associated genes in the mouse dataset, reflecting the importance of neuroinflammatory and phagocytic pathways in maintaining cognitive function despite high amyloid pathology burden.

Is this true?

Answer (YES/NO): NO